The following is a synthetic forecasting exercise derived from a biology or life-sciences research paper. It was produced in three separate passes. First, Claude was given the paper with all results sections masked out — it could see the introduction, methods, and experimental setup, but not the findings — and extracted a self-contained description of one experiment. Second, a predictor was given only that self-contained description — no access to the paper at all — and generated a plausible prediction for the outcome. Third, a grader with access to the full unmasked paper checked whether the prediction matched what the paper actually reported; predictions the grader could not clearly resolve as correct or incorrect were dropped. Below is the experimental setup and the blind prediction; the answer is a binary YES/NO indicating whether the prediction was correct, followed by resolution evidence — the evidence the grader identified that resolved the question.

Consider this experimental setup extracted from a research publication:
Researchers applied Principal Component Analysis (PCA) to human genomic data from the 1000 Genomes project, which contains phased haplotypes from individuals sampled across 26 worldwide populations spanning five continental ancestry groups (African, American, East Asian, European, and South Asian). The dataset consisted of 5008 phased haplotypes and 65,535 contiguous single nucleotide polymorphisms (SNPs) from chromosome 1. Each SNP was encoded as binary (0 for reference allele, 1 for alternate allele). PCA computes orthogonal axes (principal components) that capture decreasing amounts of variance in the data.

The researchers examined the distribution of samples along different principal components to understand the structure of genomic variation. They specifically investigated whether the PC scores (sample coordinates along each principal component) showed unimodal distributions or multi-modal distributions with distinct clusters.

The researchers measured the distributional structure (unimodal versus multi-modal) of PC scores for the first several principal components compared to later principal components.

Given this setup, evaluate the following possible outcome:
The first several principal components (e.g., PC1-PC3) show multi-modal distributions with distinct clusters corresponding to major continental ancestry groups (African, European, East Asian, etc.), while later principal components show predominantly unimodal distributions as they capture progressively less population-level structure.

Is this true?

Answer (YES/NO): YES